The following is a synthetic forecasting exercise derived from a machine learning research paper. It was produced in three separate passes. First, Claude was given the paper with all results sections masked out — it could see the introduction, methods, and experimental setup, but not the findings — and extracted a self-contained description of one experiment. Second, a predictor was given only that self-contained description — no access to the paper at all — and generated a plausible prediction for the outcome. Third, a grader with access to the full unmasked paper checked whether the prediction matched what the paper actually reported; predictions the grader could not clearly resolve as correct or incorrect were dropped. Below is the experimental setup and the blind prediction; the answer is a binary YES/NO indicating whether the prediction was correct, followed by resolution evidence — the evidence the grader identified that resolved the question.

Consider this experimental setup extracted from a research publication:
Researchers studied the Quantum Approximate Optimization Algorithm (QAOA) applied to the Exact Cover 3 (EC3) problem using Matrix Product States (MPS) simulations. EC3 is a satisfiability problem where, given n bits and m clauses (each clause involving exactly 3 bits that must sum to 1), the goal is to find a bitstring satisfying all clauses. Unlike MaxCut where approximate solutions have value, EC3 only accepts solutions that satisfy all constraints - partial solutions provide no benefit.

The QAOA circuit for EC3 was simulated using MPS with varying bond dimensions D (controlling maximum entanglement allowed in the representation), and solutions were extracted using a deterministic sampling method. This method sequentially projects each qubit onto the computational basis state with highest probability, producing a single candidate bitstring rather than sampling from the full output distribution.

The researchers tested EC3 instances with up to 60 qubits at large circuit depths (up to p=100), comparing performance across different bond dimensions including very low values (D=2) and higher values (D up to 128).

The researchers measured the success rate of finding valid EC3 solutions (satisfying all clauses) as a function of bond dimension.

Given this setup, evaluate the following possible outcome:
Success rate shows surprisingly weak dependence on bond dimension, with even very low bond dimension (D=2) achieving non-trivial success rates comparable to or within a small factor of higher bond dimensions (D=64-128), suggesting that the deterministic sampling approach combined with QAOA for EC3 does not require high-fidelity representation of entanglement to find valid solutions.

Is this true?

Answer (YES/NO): YES